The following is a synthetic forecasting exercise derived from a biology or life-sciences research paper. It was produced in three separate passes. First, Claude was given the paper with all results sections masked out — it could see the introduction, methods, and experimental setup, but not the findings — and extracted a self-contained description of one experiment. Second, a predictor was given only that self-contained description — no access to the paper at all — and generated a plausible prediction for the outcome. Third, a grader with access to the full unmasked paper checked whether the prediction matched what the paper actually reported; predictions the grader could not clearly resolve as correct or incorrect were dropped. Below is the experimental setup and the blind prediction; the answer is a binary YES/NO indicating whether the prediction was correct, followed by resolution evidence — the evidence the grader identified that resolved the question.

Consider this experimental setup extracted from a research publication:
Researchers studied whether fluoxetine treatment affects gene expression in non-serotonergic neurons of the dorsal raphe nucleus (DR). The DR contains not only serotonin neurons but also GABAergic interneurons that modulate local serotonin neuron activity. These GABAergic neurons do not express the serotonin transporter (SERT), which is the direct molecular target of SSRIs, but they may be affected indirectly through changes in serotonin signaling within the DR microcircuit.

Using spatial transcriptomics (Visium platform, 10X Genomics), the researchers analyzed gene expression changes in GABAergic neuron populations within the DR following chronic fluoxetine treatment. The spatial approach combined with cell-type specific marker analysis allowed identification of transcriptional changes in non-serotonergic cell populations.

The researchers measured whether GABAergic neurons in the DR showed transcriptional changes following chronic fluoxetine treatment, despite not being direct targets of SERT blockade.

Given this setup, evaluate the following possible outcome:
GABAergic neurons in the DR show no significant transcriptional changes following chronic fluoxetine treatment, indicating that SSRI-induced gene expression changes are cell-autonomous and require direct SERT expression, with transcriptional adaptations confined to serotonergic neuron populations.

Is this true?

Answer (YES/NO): NO